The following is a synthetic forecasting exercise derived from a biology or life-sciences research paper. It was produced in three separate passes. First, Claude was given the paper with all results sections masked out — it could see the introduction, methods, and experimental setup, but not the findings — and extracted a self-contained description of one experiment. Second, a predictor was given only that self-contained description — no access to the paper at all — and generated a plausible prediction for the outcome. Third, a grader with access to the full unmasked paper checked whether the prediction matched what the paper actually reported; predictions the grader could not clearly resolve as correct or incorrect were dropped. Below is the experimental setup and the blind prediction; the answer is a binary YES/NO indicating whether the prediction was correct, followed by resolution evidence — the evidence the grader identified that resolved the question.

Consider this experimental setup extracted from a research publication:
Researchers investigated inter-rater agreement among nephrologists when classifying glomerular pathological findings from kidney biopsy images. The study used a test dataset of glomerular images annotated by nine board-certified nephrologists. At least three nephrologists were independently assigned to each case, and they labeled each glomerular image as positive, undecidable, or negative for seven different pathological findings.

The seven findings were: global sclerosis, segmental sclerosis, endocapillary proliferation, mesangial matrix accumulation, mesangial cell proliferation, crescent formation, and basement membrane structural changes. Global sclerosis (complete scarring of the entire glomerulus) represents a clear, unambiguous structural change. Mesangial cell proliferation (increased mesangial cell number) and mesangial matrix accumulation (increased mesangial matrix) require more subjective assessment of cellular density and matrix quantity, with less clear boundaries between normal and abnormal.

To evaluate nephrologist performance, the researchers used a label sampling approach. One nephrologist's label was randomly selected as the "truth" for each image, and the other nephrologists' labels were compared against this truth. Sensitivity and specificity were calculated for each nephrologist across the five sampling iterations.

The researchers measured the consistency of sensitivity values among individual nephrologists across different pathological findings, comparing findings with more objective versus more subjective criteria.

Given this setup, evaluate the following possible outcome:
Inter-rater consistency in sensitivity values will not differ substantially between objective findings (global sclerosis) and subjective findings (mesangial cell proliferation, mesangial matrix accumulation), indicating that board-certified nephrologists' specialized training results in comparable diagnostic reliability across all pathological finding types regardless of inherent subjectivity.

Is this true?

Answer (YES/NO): NO